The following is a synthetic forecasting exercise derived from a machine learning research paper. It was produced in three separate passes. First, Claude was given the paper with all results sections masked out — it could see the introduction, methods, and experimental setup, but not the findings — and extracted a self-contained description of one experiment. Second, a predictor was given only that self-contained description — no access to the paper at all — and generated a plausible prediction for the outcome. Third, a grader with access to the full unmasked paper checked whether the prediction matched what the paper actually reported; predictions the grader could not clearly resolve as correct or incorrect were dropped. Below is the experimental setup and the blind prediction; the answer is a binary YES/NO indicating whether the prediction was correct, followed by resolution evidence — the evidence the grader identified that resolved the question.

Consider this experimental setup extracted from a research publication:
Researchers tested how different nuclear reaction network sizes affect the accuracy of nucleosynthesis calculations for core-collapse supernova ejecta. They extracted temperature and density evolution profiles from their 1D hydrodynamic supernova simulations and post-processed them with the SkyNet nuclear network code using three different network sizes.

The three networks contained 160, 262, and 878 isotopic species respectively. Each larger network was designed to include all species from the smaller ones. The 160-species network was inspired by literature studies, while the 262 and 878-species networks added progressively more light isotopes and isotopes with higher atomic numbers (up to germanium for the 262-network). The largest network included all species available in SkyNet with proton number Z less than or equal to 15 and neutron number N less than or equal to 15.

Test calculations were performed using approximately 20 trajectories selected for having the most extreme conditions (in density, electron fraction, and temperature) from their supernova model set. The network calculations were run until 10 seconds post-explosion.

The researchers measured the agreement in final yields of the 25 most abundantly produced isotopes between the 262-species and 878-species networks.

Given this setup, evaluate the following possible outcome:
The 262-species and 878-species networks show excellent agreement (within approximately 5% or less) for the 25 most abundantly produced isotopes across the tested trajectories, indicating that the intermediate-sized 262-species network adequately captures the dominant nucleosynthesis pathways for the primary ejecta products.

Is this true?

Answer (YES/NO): YES